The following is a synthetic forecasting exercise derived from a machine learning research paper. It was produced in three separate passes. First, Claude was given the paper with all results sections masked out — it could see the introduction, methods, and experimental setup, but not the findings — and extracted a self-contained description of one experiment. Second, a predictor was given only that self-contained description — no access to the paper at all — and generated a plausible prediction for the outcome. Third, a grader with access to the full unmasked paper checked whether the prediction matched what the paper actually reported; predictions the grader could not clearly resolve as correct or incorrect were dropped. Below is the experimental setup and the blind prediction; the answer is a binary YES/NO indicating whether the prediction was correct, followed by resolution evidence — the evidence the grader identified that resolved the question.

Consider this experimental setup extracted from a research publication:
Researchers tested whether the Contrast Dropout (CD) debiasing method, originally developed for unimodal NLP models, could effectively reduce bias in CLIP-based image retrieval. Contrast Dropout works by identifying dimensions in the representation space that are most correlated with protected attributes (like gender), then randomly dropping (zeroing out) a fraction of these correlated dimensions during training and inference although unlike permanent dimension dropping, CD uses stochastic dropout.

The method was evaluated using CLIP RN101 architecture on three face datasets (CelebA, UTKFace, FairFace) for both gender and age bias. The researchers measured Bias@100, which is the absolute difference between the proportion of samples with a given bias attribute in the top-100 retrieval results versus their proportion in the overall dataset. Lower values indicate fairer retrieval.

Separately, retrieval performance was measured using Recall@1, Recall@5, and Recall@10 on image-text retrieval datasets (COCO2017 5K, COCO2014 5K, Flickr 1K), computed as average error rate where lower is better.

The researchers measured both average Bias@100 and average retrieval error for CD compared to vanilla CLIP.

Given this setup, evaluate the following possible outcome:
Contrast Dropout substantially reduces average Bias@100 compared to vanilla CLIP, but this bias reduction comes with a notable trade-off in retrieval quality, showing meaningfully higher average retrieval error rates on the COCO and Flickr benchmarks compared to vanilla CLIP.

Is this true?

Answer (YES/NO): NO